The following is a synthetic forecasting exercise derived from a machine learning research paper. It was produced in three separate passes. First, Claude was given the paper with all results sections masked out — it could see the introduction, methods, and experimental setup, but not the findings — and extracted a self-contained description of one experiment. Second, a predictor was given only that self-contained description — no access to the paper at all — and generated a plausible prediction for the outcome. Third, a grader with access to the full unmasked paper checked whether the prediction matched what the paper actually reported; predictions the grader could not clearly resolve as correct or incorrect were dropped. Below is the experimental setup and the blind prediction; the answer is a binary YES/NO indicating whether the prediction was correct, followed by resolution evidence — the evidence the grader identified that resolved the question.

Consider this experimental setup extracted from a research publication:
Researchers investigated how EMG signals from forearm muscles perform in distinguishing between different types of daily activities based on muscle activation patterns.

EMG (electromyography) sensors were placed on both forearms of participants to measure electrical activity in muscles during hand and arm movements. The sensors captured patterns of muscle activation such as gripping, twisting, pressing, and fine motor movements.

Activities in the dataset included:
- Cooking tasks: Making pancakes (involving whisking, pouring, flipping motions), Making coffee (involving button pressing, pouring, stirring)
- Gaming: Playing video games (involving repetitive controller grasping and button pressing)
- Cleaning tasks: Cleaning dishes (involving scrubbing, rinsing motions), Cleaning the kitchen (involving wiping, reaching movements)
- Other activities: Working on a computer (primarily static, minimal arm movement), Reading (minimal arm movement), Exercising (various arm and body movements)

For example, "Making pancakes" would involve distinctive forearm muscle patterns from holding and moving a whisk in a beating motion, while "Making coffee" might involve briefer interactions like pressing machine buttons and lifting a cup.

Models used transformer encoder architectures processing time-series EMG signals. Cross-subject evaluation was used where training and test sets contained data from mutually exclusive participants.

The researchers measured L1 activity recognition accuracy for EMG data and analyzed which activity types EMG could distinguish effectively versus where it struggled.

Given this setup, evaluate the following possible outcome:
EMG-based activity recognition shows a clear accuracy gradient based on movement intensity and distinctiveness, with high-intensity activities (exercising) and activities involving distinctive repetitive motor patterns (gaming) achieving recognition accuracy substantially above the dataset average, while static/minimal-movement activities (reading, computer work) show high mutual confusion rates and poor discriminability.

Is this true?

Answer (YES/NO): NO